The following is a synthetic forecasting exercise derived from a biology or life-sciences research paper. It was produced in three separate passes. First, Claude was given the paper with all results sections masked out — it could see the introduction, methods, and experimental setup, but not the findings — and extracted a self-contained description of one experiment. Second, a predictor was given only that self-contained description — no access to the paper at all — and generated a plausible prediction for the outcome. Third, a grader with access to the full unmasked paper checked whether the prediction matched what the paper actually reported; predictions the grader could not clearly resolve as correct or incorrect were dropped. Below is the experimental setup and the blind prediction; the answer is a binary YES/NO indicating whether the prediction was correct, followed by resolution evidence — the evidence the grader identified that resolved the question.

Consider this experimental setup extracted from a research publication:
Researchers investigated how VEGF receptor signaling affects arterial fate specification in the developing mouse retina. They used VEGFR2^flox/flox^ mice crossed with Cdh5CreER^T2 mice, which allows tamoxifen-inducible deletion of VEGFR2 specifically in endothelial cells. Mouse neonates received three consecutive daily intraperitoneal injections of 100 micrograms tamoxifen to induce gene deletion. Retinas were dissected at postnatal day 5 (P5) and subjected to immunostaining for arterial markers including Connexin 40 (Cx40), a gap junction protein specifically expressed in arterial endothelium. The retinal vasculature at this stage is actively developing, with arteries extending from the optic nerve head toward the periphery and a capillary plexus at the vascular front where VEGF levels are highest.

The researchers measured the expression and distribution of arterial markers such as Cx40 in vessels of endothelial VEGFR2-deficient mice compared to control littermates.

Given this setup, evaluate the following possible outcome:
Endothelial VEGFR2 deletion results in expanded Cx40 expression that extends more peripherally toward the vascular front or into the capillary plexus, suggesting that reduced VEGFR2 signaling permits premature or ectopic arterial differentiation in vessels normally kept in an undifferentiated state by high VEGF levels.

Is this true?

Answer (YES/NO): YES